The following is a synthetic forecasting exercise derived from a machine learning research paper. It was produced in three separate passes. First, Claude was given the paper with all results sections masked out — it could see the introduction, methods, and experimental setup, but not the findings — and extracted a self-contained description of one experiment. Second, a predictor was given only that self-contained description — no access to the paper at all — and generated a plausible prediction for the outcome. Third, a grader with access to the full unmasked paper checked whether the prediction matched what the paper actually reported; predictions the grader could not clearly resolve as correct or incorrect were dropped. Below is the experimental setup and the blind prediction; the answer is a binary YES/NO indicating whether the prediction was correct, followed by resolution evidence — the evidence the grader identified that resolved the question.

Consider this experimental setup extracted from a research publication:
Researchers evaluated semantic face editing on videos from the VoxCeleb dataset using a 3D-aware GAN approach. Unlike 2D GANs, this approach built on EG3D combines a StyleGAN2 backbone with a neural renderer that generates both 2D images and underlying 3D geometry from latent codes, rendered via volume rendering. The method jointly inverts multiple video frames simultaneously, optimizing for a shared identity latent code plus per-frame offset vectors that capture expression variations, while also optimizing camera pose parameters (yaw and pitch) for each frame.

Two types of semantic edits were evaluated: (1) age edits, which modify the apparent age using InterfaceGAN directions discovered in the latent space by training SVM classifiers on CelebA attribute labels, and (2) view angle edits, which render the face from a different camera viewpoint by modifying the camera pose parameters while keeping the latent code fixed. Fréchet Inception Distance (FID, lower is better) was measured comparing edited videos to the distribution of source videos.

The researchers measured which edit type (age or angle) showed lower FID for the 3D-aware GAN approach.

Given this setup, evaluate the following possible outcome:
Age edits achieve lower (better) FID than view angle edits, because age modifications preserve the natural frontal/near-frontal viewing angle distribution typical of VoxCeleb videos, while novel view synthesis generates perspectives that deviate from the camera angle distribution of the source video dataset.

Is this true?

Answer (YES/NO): NO